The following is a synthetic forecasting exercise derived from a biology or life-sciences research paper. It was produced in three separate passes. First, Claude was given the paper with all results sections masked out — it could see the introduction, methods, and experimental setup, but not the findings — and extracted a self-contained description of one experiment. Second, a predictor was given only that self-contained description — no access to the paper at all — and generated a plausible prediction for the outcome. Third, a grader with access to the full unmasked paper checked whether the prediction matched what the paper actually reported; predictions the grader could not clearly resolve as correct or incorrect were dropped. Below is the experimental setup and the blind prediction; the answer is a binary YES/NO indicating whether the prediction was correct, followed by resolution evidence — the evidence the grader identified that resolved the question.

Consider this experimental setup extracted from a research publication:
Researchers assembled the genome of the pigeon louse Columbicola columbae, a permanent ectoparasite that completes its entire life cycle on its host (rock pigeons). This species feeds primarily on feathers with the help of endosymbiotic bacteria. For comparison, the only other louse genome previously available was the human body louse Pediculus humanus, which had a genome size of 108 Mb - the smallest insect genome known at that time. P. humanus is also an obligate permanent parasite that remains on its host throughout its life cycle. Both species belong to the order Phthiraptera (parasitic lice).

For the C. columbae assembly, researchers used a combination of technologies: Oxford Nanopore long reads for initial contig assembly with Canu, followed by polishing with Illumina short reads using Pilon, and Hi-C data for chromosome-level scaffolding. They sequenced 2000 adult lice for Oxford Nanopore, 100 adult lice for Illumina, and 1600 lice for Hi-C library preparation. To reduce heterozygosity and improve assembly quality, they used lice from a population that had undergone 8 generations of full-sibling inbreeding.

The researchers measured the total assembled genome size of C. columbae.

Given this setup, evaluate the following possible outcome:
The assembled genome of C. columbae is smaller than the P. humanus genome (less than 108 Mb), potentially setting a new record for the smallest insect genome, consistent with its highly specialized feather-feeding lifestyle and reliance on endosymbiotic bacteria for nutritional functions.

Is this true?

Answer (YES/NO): NO